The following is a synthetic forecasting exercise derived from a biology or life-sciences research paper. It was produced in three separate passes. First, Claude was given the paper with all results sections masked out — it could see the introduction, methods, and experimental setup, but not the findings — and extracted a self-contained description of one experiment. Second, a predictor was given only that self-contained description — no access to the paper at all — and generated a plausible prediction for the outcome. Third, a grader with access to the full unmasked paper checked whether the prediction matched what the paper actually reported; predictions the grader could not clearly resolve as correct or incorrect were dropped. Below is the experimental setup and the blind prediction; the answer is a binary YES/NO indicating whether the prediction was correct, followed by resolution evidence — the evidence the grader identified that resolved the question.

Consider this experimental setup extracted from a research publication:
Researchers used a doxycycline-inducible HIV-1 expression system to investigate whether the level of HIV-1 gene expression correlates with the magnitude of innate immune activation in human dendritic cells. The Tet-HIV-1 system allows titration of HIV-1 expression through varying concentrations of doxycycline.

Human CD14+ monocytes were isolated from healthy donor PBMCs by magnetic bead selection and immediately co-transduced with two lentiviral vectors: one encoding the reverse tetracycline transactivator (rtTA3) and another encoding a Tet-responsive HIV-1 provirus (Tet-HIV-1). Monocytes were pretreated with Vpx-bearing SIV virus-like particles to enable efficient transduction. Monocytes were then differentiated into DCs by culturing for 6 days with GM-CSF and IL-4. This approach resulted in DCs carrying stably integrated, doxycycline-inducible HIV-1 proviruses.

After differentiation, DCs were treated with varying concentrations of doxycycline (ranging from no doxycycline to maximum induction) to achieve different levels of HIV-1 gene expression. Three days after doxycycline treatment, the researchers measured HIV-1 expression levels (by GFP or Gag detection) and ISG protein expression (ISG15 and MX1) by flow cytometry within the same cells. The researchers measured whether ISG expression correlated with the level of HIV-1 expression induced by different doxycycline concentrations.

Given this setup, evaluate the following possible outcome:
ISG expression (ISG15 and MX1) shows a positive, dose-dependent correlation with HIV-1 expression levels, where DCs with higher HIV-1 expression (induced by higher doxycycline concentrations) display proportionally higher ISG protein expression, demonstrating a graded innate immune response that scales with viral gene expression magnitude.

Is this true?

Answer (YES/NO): YES